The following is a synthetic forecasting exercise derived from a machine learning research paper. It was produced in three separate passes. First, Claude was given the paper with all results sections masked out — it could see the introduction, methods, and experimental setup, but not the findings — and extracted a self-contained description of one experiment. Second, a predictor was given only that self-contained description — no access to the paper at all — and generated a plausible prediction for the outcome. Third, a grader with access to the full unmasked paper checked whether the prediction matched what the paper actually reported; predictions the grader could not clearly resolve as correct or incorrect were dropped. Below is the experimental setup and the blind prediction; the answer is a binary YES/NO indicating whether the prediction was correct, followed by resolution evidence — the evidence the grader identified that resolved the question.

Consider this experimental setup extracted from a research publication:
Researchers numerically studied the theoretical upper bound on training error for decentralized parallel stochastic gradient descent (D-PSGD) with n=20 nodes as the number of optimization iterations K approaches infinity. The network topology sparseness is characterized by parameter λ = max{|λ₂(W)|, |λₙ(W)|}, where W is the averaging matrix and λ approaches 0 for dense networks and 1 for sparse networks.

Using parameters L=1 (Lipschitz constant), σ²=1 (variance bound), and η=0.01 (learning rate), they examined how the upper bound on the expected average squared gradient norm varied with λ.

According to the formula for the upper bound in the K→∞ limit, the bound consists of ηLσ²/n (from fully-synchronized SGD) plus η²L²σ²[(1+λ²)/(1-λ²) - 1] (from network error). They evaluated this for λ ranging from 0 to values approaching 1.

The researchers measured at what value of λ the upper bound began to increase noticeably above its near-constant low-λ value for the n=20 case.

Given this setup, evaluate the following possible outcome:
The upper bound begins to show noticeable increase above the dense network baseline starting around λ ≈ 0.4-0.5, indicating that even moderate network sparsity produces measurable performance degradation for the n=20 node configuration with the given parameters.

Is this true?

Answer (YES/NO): NO